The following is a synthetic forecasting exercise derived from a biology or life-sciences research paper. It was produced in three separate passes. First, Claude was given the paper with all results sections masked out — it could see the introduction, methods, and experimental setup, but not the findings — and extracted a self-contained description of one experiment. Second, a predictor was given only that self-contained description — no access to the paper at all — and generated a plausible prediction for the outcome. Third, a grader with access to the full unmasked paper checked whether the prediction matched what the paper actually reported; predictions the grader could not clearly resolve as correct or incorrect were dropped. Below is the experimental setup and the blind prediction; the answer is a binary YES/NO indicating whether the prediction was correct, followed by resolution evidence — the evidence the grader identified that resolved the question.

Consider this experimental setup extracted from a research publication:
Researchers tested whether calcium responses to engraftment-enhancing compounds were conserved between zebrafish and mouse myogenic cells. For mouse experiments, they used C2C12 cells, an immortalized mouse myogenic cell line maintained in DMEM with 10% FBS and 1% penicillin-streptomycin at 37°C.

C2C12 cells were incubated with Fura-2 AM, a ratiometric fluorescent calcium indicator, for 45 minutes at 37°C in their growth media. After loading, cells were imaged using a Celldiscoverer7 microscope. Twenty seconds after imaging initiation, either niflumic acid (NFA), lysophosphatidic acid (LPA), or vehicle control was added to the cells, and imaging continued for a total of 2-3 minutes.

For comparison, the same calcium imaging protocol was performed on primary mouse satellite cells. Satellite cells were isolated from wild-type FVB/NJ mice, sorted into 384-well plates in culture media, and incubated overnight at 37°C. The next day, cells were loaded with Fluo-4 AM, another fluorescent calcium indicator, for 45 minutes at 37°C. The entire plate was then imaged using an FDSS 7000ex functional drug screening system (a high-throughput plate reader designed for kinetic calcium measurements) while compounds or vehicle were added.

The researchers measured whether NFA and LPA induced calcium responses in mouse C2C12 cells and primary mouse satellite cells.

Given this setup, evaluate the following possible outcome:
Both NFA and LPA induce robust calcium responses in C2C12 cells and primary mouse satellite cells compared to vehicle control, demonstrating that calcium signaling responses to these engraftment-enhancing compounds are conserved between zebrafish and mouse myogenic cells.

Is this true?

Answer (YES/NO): YES